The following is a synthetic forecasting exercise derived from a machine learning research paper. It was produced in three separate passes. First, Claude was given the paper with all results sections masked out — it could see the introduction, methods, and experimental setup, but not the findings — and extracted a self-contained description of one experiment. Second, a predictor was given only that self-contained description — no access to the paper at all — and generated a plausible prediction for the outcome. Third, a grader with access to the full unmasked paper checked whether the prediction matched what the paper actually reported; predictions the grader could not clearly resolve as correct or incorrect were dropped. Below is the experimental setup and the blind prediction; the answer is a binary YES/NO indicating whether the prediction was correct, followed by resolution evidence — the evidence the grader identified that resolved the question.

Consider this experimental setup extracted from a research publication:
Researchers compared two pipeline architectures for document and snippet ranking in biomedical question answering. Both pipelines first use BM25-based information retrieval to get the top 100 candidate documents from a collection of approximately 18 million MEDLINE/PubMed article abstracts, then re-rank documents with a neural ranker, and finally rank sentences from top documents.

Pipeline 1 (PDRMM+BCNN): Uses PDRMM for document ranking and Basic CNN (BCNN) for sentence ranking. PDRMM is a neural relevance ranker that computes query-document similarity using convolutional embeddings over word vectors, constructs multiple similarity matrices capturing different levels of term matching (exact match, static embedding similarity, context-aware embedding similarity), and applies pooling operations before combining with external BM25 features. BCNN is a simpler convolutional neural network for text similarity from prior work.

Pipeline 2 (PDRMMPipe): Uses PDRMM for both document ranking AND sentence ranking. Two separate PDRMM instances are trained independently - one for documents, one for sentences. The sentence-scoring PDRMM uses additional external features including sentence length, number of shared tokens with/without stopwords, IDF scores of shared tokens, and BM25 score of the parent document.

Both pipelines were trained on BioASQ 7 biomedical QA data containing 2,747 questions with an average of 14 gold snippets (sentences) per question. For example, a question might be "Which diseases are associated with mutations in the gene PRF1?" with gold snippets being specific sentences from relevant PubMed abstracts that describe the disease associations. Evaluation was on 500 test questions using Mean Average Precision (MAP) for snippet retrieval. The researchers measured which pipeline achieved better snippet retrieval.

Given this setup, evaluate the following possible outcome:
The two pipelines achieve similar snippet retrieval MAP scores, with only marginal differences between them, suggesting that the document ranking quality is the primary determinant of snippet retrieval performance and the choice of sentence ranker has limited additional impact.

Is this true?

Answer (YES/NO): NO